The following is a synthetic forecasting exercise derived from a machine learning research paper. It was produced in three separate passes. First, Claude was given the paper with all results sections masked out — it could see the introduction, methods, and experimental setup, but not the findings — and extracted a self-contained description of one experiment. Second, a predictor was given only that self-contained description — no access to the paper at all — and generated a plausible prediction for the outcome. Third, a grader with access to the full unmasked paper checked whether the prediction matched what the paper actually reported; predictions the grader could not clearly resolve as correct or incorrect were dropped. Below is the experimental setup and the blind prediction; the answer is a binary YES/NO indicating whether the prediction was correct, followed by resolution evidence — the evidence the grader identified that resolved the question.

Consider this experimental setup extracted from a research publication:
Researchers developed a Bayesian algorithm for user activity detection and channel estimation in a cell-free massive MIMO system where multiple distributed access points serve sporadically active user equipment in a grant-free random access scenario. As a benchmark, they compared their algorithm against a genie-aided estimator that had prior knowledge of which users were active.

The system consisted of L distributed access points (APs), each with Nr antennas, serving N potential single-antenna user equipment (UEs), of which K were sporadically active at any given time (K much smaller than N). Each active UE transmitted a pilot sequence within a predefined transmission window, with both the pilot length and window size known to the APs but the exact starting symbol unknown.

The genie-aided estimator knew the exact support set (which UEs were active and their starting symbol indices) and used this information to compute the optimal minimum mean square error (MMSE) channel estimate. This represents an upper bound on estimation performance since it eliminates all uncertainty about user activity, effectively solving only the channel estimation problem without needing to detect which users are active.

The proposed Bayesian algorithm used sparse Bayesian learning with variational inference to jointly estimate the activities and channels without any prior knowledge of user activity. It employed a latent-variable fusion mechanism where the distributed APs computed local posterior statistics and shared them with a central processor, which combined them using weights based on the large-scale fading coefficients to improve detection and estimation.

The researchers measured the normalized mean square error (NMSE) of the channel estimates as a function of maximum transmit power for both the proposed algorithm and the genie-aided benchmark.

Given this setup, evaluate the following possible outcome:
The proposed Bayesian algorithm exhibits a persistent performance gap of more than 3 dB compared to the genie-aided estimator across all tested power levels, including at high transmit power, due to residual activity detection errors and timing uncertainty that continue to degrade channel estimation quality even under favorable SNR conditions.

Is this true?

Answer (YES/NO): NO